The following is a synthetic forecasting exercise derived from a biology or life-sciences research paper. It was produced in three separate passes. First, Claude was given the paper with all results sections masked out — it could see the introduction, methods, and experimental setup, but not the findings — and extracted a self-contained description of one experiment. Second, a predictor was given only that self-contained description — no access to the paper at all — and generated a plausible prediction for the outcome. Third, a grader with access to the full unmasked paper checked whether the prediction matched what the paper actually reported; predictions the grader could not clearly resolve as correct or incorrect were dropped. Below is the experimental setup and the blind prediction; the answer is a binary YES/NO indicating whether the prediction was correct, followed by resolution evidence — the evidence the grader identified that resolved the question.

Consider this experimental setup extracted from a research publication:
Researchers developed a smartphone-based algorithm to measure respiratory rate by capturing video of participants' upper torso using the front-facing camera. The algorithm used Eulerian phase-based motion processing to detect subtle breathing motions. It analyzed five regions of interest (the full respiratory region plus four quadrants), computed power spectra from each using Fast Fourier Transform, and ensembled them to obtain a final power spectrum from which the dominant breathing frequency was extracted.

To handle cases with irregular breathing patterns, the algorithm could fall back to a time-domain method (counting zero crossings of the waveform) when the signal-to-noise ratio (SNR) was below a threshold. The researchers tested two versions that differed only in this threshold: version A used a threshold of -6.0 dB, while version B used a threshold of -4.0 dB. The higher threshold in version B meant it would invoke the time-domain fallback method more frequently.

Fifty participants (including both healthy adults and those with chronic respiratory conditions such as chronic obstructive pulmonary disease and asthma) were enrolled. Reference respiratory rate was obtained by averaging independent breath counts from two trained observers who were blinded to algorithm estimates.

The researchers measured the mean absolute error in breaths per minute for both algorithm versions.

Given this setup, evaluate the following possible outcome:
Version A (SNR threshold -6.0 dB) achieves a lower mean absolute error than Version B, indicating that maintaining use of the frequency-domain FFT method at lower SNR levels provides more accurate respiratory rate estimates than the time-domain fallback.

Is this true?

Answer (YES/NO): NO